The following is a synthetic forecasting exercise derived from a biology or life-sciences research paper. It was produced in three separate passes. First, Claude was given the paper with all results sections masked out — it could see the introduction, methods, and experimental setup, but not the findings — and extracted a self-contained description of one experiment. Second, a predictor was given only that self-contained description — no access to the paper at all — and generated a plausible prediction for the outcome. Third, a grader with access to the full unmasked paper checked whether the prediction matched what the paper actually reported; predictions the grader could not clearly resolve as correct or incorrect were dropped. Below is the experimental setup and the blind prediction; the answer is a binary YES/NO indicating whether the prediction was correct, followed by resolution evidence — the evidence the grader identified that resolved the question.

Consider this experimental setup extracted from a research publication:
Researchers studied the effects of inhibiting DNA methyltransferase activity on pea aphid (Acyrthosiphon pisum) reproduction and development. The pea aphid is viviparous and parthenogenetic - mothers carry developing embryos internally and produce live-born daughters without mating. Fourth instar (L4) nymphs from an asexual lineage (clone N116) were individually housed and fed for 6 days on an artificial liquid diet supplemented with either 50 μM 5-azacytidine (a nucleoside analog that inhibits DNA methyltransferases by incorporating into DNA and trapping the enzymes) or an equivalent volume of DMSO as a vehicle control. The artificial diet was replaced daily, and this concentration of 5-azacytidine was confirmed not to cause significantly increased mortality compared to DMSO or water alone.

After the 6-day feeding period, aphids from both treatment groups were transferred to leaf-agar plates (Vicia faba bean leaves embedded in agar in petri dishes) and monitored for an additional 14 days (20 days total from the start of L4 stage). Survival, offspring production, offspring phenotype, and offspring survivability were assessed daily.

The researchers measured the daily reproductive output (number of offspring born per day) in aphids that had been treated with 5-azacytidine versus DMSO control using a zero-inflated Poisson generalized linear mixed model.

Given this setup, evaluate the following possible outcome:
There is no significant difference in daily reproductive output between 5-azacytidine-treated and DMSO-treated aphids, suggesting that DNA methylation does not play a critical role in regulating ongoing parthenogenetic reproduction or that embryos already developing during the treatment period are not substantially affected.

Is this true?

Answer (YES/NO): NO